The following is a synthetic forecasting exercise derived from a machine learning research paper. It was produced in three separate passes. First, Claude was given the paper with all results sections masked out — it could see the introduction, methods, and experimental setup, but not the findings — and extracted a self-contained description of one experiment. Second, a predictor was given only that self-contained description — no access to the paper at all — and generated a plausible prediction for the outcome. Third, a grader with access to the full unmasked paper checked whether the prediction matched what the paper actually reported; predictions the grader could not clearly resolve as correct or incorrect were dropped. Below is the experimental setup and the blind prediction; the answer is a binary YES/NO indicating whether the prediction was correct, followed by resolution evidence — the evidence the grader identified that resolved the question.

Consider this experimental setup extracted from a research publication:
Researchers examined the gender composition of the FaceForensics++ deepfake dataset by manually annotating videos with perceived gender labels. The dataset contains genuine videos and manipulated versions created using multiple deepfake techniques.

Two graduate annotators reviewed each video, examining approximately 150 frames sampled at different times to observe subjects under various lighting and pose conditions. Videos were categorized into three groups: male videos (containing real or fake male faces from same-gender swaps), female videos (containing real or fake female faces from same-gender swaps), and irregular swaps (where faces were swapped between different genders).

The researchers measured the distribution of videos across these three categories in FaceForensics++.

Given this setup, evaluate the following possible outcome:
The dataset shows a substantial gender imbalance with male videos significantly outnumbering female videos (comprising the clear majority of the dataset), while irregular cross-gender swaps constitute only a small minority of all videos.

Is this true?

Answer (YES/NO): NO